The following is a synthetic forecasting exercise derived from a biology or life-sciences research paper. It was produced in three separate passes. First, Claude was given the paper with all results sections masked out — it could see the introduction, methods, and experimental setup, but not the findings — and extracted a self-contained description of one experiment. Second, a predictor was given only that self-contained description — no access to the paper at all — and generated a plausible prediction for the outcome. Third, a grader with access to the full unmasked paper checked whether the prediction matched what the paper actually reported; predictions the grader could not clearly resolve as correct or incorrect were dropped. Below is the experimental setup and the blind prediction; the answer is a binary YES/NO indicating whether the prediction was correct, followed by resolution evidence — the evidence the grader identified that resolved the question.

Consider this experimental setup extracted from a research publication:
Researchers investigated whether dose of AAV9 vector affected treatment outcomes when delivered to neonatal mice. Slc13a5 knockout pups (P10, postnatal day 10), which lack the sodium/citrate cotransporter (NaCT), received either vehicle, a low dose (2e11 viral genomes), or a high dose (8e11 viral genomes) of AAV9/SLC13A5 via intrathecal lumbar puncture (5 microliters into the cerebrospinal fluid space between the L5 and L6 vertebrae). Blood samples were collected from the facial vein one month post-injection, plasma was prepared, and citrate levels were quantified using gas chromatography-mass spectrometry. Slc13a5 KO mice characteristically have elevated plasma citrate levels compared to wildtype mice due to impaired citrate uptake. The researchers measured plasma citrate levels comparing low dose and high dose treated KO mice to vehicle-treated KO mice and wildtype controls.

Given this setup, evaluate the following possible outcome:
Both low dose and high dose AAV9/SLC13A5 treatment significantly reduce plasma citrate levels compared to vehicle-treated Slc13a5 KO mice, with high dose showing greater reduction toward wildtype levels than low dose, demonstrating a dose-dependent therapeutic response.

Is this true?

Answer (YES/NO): YES